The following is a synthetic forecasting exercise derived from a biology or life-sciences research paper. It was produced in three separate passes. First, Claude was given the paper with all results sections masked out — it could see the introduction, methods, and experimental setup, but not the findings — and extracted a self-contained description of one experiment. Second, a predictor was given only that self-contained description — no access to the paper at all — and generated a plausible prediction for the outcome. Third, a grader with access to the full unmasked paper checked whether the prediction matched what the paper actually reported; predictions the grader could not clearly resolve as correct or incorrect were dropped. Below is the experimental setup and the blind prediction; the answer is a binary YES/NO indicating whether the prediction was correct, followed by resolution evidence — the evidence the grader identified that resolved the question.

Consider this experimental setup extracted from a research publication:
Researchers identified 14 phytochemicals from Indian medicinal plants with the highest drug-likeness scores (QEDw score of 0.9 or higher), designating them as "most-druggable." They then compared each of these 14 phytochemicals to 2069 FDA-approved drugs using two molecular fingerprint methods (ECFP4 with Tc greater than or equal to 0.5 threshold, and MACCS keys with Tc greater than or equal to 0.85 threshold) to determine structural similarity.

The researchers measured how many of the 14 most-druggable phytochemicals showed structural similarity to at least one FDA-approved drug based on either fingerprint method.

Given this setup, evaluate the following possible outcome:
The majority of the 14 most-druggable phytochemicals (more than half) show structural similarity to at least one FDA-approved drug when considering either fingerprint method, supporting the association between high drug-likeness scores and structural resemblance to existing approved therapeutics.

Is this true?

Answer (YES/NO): YES